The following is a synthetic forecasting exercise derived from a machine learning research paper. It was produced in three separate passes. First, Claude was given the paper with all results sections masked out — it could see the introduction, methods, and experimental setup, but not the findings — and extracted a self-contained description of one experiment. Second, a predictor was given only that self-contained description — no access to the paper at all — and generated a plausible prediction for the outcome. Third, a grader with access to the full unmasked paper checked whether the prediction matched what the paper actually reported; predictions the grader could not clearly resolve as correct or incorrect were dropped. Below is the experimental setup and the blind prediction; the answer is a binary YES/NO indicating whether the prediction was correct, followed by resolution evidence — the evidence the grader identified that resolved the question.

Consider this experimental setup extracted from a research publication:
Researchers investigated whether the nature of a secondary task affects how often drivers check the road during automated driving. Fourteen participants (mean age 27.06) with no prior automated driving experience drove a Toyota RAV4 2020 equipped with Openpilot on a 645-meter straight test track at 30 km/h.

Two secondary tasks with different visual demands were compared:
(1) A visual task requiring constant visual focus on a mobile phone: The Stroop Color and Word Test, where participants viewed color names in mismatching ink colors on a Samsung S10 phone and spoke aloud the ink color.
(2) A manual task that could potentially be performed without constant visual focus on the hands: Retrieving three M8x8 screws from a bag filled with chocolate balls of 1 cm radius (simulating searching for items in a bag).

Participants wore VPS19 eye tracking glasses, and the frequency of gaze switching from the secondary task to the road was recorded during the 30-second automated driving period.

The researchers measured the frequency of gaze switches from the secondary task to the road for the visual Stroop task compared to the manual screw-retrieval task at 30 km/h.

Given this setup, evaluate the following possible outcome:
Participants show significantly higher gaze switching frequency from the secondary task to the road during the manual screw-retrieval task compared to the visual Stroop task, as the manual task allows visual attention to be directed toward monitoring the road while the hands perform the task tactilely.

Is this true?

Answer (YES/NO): NO